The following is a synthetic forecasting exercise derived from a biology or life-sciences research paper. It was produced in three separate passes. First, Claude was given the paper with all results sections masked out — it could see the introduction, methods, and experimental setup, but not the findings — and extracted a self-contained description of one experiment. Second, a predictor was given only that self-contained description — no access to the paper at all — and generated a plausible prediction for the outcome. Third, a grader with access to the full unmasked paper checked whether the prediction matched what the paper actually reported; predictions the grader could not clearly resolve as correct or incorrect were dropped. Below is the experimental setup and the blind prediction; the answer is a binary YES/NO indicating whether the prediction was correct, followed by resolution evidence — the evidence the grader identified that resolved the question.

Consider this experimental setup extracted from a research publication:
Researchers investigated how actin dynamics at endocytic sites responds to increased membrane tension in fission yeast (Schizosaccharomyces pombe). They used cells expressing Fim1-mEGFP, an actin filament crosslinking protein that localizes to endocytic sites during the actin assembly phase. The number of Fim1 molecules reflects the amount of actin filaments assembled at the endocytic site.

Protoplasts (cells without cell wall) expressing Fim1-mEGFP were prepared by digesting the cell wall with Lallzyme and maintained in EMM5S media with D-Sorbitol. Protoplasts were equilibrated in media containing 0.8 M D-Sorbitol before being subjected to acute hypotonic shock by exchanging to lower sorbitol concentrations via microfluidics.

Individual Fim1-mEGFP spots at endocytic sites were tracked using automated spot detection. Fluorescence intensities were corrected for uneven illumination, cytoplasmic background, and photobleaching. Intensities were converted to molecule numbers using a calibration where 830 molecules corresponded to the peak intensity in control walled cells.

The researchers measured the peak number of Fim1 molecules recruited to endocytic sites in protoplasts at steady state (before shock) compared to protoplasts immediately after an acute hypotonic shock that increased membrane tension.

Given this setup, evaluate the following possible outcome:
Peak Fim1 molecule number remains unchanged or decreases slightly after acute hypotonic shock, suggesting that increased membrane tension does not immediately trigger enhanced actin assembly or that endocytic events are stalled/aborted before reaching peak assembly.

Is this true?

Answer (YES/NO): NO